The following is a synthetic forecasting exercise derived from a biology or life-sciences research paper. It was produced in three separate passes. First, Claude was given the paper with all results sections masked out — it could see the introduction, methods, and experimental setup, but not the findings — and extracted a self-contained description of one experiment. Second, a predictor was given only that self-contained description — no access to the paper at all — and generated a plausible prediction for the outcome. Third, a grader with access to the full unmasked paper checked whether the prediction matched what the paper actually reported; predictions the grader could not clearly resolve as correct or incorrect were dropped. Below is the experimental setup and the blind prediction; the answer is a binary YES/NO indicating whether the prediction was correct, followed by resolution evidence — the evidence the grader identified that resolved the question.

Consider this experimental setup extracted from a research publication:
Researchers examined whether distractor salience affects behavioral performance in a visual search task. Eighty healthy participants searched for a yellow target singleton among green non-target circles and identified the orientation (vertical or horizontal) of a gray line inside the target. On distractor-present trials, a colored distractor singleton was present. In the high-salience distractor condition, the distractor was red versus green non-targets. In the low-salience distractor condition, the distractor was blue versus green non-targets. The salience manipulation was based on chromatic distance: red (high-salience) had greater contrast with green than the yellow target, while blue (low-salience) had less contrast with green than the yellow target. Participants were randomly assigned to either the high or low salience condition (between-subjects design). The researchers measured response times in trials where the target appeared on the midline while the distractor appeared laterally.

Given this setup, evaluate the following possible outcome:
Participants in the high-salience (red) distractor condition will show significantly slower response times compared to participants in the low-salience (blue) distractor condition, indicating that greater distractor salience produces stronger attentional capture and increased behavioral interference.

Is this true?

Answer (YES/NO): YES